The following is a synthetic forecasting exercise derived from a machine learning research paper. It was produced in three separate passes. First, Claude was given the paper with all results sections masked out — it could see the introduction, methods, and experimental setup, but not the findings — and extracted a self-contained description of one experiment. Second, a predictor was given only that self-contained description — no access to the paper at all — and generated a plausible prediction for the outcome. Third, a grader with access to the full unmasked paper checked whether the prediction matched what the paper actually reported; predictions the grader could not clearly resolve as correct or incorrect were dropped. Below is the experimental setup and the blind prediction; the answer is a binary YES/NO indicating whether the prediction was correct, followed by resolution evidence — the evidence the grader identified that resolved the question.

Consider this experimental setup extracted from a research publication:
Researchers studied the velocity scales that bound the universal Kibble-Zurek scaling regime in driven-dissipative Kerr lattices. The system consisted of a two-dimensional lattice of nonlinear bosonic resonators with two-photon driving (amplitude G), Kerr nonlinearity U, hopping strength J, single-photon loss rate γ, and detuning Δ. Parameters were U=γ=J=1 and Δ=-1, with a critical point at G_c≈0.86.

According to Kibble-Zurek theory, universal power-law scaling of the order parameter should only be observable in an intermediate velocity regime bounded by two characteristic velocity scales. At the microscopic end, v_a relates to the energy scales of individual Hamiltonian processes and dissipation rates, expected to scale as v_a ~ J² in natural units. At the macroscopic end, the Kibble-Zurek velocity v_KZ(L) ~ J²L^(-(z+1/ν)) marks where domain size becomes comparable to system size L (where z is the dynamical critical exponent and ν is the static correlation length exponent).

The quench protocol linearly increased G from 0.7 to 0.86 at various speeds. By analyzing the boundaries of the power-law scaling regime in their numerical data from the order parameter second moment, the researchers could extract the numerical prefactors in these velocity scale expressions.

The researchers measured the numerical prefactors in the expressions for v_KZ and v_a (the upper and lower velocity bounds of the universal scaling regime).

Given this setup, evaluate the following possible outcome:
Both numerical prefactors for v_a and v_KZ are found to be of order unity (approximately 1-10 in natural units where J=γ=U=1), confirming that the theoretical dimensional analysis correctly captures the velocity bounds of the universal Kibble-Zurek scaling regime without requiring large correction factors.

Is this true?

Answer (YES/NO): YES